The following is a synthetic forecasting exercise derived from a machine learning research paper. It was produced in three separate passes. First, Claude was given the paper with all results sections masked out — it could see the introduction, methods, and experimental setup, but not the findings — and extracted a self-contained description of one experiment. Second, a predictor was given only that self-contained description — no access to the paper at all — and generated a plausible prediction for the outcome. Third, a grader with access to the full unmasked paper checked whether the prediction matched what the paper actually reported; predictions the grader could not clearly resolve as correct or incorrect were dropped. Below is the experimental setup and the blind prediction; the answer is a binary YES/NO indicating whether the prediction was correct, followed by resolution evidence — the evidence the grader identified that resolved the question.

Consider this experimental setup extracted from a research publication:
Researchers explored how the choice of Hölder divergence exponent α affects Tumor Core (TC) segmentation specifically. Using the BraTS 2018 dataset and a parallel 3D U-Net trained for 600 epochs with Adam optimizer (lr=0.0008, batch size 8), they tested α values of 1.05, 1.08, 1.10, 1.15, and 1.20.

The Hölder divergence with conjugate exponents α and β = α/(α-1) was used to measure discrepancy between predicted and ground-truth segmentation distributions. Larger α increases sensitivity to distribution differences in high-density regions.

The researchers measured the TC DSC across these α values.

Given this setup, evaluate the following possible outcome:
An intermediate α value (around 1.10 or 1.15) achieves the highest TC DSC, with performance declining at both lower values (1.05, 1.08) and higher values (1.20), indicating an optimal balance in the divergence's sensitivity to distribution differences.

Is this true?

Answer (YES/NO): NO